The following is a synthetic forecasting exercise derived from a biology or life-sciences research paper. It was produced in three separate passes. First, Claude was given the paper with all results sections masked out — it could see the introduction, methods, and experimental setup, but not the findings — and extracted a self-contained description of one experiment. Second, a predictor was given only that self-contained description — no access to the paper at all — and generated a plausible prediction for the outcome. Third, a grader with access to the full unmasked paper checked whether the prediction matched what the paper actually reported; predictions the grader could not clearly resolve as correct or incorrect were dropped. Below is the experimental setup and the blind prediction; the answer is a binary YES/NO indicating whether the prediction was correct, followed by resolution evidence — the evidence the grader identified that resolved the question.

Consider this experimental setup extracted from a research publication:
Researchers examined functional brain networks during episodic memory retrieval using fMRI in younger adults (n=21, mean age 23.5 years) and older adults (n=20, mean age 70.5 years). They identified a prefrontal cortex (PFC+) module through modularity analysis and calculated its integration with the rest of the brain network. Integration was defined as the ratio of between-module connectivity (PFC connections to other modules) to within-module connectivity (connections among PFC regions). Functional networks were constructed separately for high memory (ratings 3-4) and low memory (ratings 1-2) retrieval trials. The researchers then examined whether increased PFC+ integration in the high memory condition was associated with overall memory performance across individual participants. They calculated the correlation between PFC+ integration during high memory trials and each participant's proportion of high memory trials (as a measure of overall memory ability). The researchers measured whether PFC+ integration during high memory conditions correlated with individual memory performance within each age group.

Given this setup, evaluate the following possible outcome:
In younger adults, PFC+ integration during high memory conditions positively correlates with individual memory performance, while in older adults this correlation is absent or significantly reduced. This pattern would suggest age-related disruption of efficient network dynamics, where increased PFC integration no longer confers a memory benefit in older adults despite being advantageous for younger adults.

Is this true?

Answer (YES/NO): NO